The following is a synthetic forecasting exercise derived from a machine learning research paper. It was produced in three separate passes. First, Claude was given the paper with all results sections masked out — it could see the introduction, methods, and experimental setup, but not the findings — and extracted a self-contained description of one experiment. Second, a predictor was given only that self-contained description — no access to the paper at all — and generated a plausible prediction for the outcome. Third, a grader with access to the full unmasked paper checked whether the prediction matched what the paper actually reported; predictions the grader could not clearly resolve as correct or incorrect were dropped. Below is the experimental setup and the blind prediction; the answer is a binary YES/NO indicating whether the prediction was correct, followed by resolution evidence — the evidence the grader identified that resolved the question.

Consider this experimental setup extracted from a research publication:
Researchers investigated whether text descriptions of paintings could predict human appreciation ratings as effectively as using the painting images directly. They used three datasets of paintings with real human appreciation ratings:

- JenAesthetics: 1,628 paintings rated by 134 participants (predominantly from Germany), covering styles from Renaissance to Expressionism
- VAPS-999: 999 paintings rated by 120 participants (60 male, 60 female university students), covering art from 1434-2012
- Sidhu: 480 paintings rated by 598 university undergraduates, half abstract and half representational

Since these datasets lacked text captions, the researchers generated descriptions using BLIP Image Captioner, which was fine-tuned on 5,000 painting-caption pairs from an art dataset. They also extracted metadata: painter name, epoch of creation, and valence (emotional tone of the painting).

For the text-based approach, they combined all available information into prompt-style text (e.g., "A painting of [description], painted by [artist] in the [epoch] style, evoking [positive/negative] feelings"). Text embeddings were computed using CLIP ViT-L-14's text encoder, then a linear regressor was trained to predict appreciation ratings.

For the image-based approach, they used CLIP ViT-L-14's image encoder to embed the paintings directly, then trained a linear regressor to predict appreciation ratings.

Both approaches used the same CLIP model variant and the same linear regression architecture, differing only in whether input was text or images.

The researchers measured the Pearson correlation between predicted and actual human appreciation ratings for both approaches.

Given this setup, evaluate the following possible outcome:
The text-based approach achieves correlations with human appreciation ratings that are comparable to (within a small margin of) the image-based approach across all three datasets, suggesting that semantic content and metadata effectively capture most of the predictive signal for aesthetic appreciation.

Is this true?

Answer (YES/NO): NO